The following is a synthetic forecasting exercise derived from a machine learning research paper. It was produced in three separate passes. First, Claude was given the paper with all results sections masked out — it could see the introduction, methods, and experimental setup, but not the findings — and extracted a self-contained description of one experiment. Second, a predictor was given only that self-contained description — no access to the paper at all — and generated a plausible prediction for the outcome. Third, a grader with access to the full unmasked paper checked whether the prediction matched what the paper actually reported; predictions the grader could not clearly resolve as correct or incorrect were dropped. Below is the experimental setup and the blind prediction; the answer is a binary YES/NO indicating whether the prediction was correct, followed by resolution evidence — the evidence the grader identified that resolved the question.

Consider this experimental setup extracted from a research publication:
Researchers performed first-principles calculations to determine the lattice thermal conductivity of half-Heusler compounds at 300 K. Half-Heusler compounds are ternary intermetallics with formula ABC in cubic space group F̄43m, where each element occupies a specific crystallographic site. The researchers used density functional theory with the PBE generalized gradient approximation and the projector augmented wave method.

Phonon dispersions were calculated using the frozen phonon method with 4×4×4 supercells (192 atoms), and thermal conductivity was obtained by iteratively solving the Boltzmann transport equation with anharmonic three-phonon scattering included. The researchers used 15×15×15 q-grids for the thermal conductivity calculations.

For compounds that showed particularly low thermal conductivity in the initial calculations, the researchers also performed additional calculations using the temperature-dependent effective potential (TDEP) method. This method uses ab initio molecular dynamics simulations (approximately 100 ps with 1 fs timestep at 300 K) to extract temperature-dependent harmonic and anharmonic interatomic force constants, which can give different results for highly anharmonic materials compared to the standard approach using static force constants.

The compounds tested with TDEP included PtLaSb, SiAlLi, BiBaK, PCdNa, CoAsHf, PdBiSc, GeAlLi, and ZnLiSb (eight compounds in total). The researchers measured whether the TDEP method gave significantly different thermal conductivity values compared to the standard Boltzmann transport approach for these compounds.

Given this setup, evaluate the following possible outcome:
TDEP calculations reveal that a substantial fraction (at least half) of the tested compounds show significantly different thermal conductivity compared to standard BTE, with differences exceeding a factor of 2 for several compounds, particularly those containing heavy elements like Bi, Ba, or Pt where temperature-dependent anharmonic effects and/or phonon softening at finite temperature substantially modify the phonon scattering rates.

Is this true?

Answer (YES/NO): NO